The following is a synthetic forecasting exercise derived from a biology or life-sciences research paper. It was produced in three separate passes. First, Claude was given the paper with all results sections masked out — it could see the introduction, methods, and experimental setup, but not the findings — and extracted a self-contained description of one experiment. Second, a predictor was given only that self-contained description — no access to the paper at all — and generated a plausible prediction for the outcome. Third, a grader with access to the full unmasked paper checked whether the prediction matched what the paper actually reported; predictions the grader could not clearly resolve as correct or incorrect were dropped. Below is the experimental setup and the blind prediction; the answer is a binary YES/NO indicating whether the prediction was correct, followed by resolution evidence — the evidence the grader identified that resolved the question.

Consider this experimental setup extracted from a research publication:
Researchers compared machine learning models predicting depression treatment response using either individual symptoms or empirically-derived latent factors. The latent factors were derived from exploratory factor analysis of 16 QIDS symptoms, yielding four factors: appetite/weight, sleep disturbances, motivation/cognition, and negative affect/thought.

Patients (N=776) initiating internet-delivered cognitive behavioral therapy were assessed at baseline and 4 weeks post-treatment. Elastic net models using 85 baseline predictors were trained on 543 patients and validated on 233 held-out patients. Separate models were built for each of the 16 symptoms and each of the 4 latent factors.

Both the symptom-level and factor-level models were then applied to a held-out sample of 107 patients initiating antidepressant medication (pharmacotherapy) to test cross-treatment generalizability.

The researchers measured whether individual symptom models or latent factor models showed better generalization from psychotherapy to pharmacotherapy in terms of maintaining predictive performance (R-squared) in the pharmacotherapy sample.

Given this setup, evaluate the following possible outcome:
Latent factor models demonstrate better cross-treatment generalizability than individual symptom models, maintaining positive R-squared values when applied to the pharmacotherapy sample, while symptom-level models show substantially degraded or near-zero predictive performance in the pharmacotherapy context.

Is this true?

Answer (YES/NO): NO